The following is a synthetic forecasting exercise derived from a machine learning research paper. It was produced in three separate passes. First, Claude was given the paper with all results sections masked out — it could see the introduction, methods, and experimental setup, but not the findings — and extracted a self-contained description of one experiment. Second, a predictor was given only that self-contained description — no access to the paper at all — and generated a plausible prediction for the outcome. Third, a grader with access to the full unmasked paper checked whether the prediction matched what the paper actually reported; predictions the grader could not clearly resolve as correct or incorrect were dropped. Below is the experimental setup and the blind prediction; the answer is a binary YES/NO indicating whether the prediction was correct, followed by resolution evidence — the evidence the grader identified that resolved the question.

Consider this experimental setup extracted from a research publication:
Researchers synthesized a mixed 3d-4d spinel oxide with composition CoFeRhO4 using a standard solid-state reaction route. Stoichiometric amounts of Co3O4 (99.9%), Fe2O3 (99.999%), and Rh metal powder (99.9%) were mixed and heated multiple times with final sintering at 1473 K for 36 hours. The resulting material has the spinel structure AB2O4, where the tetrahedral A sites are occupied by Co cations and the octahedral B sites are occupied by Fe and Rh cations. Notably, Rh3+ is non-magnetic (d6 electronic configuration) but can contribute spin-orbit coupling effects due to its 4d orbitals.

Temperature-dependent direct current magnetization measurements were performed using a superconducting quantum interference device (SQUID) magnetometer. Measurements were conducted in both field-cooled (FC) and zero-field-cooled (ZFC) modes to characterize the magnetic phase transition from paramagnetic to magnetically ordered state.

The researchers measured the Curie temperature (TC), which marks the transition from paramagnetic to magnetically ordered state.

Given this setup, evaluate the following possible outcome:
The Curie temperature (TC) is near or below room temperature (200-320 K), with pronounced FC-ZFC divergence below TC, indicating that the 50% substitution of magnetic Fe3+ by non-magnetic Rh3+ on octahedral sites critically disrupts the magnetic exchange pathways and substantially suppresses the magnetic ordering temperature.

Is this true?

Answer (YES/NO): NO